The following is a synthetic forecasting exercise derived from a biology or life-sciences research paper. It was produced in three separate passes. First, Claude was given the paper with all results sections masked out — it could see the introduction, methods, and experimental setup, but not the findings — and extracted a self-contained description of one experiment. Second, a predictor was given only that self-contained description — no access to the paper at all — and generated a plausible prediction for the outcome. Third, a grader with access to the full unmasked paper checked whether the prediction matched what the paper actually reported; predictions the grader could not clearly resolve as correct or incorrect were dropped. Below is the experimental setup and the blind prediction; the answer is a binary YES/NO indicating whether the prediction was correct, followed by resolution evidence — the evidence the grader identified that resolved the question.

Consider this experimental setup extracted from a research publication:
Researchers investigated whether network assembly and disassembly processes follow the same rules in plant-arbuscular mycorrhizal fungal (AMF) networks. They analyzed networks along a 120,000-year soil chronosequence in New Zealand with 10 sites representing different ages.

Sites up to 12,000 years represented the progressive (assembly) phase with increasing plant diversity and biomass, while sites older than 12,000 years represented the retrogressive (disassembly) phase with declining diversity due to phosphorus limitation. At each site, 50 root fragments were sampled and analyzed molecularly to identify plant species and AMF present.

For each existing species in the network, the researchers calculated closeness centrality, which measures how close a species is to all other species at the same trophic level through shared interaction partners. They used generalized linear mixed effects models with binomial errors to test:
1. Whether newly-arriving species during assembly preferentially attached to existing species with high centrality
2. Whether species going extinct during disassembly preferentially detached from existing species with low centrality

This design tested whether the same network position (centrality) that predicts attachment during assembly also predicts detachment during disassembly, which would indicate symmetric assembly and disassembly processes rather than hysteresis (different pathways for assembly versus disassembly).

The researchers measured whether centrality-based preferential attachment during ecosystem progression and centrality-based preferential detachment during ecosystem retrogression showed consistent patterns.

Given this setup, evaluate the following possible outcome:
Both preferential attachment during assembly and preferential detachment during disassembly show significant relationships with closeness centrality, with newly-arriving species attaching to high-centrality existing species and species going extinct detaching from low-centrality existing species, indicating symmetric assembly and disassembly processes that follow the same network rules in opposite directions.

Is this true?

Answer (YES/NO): NO